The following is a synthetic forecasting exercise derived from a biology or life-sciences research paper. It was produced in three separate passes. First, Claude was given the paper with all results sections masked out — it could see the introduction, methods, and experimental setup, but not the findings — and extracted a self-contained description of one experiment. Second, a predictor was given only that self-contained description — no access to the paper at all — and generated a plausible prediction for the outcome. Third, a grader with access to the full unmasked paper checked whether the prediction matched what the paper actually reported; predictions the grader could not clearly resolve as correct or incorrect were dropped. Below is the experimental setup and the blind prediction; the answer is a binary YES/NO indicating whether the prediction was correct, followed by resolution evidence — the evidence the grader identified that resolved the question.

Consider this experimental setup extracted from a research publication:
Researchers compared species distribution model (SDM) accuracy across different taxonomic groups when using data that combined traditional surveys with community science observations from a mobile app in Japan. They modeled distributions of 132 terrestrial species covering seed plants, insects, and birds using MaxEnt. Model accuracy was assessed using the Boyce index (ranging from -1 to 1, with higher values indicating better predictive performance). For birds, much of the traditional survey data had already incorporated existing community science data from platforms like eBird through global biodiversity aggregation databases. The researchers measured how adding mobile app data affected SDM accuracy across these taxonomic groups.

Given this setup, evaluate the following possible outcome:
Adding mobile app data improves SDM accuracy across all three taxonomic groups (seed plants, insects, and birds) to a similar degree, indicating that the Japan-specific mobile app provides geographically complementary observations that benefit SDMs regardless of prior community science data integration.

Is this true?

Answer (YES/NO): NO